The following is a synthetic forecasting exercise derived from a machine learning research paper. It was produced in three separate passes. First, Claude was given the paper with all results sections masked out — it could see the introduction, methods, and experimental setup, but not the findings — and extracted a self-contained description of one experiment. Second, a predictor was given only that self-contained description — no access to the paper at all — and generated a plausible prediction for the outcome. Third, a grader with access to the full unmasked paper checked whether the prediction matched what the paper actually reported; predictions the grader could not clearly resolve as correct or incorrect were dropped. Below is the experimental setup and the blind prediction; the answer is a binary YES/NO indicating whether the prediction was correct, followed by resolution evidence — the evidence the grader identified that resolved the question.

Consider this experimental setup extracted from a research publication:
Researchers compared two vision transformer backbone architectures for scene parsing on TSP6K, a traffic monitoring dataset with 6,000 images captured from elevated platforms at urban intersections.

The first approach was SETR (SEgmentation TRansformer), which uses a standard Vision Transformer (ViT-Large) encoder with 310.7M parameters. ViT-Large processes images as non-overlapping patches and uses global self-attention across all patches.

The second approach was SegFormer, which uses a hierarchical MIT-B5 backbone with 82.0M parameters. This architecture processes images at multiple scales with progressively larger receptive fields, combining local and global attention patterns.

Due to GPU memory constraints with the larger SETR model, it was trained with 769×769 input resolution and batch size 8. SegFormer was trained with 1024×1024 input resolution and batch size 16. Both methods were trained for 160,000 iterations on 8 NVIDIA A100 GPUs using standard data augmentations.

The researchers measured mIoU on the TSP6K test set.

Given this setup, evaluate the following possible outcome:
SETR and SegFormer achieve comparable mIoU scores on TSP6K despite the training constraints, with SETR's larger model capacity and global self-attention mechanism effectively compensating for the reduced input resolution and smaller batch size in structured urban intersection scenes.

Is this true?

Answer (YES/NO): NO